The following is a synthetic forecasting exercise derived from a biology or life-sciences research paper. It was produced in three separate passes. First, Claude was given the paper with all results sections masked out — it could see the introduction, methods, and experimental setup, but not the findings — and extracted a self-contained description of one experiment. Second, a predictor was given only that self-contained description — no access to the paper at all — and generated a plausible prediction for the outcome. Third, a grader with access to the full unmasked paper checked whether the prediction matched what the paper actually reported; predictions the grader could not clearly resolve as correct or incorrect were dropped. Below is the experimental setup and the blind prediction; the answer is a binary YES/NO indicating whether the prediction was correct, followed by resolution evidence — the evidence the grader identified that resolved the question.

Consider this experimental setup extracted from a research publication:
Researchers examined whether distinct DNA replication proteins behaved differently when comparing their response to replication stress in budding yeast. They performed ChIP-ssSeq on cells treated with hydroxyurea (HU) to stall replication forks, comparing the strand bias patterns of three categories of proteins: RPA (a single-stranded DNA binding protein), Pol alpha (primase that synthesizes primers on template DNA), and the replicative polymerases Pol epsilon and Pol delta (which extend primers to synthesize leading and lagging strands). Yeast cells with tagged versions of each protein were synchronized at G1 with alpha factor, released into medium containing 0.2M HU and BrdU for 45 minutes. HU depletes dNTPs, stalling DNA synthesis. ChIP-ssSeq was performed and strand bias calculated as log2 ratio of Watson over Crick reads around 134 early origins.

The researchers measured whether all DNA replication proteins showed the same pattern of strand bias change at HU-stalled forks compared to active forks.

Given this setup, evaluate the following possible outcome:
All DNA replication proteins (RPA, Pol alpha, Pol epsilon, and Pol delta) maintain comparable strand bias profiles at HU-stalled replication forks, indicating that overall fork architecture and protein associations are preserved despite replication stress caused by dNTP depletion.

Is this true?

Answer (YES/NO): NO